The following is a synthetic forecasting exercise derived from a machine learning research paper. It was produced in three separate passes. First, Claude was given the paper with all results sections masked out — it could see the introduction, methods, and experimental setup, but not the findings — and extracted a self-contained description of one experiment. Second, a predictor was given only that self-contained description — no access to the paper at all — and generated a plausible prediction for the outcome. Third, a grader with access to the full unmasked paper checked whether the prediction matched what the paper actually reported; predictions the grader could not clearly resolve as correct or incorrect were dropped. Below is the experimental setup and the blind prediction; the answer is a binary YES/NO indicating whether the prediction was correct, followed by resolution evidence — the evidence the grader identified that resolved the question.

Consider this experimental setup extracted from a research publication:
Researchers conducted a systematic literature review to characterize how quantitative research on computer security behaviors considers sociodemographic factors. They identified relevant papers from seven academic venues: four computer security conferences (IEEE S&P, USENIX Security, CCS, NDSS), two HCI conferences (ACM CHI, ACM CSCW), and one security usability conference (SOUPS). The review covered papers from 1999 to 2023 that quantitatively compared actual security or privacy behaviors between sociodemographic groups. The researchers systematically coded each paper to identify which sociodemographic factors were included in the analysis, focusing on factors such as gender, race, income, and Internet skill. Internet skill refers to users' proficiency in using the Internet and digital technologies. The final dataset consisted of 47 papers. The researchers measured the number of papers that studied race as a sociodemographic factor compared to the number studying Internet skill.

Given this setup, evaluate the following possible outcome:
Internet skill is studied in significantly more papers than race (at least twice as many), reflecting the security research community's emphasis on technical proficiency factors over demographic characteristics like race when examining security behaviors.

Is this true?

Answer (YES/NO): NO